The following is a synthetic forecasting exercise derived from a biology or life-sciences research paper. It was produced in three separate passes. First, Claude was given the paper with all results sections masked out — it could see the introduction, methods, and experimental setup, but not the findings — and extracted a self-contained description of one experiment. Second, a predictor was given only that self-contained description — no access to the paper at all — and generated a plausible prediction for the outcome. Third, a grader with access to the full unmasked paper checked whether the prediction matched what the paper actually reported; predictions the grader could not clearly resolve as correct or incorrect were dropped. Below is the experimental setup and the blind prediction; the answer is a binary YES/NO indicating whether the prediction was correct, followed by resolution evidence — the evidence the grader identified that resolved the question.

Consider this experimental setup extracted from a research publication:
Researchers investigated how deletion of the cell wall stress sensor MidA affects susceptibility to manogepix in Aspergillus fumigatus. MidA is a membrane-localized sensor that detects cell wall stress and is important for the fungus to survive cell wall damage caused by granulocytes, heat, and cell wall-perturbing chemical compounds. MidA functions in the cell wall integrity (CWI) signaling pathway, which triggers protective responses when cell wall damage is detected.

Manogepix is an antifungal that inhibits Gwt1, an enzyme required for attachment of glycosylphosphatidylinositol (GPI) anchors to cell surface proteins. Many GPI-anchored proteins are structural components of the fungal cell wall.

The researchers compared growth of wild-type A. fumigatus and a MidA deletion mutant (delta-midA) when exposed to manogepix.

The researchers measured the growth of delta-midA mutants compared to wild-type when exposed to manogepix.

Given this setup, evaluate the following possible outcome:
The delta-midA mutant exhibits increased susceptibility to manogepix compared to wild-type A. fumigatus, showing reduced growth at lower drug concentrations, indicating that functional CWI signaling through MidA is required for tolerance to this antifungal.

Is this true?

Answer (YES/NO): NO